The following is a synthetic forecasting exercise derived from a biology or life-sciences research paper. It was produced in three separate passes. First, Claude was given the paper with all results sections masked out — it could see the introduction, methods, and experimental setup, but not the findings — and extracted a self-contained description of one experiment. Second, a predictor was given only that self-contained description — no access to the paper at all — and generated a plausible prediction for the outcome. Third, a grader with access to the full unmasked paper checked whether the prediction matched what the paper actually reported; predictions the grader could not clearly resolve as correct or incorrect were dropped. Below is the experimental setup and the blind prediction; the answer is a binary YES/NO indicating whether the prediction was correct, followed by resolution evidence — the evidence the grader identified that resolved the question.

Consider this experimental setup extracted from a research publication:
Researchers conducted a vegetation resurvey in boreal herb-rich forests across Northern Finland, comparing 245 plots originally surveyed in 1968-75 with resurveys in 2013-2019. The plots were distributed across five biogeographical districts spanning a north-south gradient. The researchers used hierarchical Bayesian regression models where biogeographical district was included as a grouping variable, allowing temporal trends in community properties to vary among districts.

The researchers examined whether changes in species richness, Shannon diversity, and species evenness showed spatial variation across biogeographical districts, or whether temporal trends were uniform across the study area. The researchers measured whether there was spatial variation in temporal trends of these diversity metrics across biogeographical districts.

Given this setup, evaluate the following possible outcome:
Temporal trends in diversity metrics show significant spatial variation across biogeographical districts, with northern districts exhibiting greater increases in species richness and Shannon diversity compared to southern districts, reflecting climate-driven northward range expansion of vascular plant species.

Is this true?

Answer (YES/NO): NO